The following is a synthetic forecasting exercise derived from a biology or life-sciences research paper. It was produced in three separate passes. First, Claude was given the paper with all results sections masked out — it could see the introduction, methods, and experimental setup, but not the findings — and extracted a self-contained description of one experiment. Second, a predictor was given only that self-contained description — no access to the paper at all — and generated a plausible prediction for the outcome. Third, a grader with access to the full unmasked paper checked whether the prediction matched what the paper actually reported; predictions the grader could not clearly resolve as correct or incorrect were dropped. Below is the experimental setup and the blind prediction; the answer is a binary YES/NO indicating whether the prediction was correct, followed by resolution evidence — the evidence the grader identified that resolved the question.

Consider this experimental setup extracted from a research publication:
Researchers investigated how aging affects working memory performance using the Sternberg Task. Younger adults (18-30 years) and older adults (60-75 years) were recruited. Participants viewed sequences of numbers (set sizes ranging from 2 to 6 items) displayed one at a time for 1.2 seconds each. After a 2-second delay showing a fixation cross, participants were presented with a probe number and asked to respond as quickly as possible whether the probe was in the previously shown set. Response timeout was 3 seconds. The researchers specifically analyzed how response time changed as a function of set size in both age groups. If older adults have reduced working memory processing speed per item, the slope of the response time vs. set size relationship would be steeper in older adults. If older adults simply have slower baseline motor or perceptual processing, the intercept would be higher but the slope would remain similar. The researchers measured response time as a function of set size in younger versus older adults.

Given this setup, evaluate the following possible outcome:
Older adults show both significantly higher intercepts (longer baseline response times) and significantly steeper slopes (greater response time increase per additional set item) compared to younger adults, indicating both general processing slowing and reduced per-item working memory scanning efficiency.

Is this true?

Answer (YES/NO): NO